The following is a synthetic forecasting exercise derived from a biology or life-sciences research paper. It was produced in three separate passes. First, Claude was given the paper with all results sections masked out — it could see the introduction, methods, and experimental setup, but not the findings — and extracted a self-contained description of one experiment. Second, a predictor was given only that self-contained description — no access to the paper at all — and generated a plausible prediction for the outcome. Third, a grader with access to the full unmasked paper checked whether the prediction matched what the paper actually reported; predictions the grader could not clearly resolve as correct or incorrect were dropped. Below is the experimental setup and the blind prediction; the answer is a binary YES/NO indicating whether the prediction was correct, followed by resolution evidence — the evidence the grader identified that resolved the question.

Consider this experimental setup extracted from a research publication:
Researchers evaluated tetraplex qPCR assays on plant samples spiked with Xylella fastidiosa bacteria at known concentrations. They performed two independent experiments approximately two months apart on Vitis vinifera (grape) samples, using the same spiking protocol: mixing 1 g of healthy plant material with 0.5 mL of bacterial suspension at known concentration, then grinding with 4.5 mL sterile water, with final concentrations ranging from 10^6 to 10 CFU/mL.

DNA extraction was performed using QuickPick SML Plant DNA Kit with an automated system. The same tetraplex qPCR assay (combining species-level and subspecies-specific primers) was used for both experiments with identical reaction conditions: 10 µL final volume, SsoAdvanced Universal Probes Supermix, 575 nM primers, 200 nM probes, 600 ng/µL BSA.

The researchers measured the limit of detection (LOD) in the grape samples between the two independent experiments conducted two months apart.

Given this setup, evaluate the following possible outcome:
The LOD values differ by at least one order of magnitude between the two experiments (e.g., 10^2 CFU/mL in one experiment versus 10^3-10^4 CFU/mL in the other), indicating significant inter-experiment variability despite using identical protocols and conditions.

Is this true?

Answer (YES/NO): YES